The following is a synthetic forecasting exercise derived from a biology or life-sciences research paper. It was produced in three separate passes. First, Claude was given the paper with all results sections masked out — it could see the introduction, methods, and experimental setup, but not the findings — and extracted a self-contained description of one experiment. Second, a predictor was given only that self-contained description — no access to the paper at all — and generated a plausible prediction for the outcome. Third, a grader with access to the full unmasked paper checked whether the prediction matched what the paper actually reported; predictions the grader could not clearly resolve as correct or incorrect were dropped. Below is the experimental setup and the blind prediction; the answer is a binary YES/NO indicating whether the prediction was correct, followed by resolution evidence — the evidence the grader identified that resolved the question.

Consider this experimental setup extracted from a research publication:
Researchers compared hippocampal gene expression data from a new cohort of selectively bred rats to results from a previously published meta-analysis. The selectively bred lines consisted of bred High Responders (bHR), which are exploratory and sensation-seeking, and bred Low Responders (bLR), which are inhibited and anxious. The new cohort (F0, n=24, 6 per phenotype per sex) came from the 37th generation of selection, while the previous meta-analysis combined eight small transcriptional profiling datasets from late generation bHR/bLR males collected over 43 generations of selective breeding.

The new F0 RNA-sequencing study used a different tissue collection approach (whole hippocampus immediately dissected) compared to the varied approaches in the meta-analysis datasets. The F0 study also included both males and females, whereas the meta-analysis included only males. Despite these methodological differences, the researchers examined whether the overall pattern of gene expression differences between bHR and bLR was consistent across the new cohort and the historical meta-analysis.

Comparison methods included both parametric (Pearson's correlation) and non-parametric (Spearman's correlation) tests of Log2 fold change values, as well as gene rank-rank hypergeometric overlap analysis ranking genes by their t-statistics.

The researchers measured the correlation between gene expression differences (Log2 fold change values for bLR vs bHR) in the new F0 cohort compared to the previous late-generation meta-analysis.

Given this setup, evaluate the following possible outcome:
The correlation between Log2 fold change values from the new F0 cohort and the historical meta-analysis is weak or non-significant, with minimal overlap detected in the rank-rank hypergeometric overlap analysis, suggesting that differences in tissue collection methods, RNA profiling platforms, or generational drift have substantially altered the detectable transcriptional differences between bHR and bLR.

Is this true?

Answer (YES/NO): NO